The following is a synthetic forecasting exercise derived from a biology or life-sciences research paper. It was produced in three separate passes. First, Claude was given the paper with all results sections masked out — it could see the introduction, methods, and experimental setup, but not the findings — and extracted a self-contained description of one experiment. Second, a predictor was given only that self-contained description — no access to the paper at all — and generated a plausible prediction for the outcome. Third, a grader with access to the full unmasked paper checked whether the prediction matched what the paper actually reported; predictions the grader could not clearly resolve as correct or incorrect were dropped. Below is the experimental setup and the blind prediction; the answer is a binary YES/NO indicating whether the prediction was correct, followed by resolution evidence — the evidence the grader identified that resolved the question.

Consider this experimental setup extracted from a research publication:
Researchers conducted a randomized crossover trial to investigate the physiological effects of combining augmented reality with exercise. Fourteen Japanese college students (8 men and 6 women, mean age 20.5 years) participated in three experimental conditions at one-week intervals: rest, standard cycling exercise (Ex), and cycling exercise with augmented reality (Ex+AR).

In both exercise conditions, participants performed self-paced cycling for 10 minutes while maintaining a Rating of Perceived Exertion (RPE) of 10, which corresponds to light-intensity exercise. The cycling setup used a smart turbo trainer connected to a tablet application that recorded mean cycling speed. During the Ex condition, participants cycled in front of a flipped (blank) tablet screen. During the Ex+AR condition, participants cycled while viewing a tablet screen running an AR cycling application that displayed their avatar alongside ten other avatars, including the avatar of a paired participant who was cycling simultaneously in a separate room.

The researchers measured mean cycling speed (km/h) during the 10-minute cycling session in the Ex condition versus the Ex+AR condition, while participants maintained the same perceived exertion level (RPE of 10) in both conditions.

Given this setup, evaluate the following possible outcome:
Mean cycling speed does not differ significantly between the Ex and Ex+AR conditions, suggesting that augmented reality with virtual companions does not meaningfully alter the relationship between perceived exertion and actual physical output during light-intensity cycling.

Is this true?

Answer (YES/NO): NO